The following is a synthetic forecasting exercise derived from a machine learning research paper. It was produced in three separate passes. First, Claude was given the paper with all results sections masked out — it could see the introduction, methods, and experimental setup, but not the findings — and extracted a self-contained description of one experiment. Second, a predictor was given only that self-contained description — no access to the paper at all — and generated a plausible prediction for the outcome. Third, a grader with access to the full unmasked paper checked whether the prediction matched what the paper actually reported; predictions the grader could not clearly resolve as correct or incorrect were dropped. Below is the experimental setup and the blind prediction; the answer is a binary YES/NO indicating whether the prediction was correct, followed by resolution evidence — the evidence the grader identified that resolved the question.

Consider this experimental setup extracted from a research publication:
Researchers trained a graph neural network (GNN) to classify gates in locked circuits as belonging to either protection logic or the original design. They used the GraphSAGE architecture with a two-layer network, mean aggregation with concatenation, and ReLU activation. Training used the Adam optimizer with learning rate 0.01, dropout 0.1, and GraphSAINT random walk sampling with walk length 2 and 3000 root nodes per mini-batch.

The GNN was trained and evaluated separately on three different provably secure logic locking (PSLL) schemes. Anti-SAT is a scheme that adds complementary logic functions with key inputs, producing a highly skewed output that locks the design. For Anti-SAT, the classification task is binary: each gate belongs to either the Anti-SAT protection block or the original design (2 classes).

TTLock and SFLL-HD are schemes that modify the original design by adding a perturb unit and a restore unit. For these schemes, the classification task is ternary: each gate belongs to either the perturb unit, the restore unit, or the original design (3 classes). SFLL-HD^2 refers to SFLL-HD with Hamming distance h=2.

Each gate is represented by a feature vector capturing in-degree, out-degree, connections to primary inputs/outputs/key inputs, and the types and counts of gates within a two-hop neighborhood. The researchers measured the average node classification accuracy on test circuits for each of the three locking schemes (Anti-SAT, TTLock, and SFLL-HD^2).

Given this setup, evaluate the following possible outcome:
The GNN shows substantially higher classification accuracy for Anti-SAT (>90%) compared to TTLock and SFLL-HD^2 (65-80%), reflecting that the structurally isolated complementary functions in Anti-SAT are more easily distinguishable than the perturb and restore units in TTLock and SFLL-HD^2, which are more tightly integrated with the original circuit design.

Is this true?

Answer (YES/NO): NO